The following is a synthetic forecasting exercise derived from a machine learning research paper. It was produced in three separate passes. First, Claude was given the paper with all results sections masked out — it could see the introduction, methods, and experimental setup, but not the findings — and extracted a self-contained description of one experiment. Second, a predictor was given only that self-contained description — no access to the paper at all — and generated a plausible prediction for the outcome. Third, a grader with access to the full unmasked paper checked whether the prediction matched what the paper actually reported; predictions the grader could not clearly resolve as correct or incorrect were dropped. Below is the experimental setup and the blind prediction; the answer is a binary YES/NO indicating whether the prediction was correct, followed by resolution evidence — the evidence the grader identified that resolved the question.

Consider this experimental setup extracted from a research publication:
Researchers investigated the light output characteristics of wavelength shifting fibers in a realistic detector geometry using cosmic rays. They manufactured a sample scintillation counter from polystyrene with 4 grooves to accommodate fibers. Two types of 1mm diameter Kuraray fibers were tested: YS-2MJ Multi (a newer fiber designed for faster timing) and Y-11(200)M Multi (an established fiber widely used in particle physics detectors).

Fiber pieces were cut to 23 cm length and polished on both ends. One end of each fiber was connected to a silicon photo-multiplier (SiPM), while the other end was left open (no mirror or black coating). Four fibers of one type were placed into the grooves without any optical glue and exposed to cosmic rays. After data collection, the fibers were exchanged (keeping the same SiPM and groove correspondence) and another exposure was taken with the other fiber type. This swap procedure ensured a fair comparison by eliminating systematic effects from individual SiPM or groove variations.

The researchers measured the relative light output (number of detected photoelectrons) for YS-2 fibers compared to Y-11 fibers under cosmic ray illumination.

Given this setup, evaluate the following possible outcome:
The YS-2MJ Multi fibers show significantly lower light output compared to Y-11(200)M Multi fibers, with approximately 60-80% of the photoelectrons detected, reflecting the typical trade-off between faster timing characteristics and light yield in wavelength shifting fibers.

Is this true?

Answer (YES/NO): NO